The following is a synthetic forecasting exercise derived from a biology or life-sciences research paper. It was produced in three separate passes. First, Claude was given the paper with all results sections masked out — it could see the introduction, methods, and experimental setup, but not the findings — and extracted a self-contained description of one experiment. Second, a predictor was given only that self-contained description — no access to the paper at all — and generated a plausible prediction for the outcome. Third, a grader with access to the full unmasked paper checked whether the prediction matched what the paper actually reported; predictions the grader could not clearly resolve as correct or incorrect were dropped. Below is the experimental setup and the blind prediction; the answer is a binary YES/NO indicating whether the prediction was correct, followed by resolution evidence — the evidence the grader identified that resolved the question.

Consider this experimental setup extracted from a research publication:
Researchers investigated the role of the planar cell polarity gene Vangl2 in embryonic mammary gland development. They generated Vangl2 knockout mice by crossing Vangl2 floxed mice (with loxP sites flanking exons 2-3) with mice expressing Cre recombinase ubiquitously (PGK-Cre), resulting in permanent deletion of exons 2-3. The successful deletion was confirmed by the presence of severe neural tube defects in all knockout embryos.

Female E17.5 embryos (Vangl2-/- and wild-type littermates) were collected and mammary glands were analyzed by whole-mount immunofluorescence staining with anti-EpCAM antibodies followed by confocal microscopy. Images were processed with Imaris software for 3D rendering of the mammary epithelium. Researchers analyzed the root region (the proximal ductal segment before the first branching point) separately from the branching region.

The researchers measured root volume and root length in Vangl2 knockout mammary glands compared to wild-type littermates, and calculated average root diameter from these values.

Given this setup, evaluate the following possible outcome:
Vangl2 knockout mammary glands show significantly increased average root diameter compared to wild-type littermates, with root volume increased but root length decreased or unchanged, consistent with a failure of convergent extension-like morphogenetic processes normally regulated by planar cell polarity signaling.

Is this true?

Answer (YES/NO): NO